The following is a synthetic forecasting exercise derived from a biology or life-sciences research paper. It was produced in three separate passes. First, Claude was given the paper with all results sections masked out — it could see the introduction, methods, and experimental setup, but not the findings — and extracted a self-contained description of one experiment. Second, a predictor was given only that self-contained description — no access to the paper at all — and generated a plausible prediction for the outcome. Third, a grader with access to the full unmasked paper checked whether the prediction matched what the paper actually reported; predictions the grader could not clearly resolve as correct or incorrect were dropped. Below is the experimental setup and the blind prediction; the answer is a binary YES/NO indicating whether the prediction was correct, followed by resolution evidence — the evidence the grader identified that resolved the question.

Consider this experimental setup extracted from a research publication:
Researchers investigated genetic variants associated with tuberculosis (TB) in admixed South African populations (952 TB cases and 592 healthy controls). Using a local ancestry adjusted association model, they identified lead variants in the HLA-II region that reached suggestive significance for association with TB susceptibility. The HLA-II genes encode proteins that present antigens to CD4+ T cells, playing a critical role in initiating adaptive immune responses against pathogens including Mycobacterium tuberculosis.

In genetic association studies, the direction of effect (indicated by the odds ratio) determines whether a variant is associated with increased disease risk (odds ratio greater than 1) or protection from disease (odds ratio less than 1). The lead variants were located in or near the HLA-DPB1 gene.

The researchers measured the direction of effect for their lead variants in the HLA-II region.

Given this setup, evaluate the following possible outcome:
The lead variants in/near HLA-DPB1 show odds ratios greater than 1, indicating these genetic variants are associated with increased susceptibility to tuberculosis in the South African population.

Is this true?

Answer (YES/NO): NO